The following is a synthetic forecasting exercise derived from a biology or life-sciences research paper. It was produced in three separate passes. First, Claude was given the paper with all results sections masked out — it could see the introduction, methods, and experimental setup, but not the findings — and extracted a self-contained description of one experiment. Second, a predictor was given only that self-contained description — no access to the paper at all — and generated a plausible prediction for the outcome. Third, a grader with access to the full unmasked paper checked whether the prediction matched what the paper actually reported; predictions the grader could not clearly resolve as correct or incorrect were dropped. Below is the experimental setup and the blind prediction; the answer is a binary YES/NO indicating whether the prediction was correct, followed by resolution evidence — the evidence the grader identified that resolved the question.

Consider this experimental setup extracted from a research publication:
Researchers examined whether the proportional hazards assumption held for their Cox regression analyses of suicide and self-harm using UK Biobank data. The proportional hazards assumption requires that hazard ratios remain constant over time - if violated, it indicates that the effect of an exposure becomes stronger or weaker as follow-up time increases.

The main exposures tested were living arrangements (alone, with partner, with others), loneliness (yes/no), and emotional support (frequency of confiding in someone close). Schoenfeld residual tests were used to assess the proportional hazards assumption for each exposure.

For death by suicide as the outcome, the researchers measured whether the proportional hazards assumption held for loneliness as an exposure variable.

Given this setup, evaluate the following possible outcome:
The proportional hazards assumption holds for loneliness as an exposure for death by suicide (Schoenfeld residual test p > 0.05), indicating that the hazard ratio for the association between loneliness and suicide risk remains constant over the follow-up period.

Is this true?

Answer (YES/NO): YES